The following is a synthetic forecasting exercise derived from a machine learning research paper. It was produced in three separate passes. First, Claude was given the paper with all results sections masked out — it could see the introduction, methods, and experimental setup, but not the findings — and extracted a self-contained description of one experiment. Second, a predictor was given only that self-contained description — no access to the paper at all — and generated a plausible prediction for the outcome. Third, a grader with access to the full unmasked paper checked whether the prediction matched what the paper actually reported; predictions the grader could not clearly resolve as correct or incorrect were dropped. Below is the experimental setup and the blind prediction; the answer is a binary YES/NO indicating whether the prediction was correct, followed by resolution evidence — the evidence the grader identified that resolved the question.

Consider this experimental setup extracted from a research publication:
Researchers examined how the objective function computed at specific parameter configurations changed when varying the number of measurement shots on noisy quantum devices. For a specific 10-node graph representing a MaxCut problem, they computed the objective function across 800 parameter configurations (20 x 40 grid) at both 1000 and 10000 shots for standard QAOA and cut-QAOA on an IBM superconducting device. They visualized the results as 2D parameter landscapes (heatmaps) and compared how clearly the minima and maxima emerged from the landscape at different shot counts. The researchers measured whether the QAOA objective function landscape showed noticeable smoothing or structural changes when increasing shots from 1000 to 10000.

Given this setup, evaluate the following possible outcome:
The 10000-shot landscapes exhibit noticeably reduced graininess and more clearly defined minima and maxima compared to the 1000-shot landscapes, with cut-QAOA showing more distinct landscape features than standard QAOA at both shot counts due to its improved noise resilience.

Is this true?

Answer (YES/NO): NO